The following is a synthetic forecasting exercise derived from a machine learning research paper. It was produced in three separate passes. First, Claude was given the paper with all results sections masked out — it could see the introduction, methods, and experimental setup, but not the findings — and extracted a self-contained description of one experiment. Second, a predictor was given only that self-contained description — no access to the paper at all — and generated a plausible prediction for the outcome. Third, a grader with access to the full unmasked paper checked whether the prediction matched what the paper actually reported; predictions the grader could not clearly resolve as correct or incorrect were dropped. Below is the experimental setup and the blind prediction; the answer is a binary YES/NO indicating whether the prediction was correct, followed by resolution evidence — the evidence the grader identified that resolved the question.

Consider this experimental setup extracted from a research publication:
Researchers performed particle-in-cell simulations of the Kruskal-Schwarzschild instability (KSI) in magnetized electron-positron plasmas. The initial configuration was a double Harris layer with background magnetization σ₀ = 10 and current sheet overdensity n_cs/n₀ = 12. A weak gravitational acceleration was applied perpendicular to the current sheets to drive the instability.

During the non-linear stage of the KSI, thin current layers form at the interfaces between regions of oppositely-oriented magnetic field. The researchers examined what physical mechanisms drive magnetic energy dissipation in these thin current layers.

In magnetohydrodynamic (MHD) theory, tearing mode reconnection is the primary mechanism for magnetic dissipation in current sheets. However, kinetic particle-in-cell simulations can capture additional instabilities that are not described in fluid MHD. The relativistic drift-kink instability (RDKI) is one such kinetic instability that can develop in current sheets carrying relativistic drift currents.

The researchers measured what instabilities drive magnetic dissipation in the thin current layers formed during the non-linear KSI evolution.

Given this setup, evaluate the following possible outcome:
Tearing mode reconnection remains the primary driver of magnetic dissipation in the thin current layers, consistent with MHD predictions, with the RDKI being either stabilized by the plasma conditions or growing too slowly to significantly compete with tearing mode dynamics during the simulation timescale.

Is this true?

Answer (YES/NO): NO